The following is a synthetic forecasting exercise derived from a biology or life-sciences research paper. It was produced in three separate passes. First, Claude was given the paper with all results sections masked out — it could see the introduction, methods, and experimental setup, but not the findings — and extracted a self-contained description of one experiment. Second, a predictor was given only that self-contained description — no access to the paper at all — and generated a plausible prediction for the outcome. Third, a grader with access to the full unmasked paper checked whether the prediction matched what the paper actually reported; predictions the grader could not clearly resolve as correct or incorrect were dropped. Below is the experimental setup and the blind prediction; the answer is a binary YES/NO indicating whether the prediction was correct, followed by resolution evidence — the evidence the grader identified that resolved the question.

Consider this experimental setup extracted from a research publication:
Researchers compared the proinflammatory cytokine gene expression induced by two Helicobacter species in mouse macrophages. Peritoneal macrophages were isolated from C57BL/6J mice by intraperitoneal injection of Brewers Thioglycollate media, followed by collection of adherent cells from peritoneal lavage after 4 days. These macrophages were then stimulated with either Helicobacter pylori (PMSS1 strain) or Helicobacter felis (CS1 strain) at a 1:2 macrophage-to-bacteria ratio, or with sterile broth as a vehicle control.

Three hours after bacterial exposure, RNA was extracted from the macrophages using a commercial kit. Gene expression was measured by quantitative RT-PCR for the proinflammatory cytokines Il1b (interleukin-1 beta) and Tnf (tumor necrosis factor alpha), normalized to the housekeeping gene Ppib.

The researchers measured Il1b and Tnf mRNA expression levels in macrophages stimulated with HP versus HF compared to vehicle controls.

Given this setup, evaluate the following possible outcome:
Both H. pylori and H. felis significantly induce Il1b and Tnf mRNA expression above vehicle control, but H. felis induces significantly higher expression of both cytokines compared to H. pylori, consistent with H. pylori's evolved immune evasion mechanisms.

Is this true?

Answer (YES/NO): NO